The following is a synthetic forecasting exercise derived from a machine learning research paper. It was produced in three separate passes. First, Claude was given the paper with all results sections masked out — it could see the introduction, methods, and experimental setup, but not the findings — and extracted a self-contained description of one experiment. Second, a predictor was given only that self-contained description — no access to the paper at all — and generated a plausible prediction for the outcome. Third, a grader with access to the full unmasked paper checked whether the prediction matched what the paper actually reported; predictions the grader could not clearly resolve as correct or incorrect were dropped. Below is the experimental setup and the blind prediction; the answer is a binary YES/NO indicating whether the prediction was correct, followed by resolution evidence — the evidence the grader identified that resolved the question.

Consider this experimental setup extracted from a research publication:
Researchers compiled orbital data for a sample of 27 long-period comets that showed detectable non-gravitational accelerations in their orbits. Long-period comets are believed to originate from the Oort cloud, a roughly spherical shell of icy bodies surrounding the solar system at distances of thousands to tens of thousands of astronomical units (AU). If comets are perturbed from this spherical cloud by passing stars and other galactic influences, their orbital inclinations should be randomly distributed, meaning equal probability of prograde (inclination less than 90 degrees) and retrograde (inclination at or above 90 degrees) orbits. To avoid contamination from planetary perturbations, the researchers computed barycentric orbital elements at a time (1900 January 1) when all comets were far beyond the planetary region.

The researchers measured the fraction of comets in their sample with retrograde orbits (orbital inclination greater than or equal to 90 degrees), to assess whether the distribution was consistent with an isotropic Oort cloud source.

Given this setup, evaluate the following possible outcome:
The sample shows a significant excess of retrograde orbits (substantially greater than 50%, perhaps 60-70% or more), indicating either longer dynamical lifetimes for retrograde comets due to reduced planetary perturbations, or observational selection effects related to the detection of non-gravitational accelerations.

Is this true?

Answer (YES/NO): NO